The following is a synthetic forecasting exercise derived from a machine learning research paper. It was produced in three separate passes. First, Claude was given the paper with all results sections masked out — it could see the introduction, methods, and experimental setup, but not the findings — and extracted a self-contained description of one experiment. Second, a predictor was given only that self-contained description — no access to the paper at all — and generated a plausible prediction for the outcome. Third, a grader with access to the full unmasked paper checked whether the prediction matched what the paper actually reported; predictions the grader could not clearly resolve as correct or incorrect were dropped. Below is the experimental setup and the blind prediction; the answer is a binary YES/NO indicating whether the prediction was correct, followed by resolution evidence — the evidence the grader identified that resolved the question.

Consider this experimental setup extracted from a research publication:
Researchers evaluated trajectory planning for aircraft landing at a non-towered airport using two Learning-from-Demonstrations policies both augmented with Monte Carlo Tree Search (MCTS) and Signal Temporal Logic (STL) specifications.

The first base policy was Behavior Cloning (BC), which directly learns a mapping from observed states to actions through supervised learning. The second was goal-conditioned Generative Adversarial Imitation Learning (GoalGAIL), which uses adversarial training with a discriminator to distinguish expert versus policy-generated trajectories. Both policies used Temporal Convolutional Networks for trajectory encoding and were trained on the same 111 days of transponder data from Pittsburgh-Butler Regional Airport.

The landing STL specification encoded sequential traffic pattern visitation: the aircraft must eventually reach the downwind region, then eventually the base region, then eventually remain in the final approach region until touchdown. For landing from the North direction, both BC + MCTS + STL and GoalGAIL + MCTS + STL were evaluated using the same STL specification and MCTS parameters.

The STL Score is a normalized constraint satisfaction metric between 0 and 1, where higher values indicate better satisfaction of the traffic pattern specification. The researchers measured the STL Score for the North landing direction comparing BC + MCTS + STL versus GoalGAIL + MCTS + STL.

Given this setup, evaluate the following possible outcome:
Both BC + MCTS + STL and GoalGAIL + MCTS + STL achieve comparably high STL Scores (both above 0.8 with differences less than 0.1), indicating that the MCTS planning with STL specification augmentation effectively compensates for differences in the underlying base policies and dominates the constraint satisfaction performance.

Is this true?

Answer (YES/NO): NO